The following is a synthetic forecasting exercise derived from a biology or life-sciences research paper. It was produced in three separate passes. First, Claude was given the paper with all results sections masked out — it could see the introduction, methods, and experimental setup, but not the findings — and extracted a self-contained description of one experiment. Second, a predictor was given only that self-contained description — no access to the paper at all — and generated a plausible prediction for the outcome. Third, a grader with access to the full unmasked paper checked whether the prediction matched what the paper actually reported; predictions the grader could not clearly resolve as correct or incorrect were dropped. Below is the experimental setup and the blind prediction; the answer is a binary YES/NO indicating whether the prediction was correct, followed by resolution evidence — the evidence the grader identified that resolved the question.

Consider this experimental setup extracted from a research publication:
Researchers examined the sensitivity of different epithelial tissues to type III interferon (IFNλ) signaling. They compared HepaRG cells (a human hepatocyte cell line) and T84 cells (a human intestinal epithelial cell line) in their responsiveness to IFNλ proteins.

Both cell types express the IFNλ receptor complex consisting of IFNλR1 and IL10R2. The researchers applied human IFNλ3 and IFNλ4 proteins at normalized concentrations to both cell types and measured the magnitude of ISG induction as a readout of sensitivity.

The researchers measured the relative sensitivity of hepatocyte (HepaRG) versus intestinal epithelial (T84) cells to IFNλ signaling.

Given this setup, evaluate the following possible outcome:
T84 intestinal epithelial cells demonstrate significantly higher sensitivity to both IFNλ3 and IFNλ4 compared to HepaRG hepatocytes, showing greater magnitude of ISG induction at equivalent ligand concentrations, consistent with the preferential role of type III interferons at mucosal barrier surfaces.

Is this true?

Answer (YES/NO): NO